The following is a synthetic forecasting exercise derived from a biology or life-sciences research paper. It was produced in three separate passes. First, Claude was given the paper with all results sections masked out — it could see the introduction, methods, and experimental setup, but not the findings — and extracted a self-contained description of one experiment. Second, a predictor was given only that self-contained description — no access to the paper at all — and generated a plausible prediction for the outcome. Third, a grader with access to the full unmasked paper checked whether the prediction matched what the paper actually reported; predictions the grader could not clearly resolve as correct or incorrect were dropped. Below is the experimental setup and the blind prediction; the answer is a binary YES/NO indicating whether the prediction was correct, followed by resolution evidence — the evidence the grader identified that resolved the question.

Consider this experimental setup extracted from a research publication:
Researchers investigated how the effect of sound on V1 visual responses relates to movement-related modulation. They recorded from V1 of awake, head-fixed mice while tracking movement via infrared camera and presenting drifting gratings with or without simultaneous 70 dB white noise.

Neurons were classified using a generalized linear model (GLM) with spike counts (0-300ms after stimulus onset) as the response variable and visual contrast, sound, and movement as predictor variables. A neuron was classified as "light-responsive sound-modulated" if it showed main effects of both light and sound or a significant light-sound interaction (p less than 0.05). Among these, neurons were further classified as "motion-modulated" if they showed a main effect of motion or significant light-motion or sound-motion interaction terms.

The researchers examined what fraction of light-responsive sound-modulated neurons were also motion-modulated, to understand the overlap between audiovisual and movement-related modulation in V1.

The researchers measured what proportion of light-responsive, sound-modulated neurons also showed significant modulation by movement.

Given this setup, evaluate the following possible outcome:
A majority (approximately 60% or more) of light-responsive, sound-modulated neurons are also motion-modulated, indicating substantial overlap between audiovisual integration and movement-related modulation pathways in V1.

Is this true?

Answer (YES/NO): YES